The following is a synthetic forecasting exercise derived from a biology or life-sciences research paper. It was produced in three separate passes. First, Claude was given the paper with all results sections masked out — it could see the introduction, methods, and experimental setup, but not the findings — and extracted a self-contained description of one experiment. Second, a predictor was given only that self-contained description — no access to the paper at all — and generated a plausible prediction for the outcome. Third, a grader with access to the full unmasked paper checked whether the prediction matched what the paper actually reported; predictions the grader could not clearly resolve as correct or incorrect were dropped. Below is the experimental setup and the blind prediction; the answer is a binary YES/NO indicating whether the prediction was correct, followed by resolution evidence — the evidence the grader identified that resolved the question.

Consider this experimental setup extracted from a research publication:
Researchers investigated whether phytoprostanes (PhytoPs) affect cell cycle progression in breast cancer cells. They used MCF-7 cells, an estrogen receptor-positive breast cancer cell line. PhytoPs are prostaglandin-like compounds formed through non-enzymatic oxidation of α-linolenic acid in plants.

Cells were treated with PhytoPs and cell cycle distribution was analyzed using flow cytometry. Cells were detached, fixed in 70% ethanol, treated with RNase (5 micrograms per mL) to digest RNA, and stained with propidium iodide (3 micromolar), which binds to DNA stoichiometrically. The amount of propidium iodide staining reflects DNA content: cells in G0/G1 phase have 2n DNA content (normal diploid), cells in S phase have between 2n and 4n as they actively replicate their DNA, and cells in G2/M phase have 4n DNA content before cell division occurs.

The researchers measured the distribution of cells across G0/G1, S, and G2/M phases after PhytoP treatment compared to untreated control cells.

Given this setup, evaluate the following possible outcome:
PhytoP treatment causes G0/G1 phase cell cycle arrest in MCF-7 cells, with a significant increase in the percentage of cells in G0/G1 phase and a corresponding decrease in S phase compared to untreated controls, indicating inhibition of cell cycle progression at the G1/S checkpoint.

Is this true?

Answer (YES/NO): YES